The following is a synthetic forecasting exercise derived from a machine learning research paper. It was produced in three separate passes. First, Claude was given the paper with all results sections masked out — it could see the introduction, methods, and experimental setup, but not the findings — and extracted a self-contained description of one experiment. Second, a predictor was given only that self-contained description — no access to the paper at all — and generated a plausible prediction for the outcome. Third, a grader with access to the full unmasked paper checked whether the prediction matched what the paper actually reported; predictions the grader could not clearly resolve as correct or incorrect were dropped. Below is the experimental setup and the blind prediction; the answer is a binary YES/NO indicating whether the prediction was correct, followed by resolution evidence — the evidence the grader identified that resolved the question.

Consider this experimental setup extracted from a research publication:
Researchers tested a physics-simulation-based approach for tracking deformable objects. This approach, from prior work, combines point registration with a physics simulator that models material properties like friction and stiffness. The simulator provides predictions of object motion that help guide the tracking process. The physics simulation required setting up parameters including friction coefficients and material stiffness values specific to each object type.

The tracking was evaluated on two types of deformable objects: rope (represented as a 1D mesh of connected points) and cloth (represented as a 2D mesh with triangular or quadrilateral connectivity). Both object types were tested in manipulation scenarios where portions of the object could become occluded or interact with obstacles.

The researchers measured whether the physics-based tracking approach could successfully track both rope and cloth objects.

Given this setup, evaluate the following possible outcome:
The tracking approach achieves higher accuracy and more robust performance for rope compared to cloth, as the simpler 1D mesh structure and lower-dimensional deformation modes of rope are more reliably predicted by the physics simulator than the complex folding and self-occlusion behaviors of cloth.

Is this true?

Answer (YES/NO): NO